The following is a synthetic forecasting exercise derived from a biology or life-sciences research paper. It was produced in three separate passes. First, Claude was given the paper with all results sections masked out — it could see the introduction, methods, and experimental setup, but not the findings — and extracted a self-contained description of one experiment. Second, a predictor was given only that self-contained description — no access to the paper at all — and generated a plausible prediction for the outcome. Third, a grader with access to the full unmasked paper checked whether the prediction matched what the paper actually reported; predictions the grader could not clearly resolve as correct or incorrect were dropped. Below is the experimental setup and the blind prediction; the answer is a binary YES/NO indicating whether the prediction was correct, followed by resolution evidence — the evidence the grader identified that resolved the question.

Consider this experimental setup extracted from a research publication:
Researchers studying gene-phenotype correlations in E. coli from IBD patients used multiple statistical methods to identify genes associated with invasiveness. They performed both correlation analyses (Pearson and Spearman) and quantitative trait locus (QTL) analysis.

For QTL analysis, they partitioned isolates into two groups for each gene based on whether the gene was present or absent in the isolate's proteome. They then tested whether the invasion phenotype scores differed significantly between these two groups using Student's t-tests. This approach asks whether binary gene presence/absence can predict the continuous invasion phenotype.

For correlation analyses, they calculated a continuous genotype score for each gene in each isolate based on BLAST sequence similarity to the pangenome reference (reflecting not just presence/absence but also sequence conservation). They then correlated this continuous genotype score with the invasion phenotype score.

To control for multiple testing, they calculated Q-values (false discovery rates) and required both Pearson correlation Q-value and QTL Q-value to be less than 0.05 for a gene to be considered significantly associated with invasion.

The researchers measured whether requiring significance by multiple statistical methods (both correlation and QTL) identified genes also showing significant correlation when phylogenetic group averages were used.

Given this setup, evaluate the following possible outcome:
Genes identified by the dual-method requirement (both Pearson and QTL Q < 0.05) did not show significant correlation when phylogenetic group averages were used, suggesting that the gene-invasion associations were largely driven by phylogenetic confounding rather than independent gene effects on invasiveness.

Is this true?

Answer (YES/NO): NO